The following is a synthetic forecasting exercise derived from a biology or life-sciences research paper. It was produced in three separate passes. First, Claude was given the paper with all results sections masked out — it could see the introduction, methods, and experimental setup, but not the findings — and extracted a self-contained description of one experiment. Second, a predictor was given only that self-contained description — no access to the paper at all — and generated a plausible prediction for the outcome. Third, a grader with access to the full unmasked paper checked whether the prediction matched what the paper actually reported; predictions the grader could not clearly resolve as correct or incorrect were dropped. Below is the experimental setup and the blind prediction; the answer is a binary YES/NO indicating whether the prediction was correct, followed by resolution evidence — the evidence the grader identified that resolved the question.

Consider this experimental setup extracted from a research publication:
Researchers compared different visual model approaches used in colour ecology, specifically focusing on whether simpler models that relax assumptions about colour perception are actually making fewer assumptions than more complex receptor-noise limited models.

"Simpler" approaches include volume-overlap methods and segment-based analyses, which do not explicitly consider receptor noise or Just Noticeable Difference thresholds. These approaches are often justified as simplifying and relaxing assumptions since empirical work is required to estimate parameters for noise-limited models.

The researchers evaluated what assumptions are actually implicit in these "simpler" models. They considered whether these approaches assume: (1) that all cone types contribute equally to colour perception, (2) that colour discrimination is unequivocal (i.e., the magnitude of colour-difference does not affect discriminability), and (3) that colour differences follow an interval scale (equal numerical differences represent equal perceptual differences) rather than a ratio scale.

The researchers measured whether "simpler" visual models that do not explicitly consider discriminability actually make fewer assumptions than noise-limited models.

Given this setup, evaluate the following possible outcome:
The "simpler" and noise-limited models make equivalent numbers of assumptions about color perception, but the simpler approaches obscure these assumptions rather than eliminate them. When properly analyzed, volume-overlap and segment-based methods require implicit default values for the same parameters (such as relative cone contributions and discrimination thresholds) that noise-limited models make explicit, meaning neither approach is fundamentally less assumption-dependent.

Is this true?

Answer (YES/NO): NO